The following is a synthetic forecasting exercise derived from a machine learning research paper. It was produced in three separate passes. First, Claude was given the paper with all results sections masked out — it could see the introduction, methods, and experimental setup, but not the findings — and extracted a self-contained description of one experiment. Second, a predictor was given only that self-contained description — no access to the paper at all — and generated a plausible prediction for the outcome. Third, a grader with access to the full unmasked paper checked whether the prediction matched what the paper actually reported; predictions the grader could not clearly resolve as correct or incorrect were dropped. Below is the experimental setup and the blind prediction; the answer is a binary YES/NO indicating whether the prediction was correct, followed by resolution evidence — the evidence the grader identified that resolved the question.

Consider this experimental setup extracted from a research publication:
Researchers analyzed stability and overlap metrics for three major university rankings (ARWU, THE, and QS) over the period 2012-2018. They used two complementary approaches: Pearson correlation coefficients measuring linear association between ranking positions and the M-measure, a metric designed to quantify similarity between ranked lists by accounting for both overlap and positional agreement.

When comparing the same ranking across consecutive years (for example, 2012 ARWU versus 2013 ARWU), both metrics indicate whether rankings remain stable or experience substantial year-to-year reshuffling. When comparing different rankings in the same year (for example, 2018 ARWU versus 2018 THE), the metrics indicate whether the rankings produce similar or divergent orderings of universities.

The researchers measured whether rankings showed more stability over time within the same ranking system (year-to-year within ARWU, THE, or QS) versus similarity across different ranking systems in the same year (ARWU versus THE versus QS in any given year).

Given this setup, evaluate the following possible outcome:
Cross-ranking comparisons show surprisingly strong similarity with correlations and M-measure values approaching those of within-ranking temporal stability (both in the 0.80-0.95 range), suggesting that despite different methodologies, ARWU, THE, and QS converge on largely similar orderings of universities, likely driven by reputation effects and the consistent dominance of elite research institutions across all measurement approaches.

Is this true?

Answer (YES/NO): NO